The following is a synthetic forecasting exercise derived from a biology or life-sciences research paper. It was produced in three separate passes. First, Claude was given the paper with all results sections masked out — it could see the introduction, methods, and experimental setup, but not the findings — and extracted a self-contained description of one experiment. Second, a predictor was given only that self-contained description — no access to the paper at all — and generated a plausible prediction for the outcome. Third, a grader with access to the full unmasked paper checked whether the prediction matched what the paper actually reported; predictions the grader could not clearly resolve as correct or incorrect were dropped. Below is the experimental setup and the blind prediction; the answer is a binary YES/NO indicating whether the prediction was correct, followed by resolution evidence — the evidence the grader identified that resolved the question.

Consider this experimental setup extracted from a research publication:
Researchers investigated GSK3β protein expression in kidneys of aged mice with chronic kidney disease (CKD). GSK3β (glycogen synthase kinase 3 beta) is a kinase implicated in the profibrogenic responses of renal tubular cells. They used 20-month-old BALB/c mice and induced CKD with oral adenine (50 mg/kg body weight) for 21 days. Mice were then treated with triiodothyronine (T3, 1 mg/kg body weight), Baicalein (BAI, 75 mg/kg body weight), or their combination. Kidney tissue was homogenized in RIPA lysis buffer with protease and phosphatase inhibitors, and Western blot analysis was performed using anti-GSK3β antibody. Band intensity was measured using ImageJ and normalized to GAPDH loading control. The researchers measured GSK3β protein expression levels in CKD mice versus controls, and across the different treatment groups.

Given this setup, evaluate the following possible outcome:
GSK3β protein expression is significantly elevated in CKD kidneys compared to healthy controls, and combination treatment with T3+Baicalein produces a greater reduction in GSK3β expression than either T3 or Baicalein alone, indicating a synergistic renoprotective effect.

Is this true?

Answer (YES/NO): YES